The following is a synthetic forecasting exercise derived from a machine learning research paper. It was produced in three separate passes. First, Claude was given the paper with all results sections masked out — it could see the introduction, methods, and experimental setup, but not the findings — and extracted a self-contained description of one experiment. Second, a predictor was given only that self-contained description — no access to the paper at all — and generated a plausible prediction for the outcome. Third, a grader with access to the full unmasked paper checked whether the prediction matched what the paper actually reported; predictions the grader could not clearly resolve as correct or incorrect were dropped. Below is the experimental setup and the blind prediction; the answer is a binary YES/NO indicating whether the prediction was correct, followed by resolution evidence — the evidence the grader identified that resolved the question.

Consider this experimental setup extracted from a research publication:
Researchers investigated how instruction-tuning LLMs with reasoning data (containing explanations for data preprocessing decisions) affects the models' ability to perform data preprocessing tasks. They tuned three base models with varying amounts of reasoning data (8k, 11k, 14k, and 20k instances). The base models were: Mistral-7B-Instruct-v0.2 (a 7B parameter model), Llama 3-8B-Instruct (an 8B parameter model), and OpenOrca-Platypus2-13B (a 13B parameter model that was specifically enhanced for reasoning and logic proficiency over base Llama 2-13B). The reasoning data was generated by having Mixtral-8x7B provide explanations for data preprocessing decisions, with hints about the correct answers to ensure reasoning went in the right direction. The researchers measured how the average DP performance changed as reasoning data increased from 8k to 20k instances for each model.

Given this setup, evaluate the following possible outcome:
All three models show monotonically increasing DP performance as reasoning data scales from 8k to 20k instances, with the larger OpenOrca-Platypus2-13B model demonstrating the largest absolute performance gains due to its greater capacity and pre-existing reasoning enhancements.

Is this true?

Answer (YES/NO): NO